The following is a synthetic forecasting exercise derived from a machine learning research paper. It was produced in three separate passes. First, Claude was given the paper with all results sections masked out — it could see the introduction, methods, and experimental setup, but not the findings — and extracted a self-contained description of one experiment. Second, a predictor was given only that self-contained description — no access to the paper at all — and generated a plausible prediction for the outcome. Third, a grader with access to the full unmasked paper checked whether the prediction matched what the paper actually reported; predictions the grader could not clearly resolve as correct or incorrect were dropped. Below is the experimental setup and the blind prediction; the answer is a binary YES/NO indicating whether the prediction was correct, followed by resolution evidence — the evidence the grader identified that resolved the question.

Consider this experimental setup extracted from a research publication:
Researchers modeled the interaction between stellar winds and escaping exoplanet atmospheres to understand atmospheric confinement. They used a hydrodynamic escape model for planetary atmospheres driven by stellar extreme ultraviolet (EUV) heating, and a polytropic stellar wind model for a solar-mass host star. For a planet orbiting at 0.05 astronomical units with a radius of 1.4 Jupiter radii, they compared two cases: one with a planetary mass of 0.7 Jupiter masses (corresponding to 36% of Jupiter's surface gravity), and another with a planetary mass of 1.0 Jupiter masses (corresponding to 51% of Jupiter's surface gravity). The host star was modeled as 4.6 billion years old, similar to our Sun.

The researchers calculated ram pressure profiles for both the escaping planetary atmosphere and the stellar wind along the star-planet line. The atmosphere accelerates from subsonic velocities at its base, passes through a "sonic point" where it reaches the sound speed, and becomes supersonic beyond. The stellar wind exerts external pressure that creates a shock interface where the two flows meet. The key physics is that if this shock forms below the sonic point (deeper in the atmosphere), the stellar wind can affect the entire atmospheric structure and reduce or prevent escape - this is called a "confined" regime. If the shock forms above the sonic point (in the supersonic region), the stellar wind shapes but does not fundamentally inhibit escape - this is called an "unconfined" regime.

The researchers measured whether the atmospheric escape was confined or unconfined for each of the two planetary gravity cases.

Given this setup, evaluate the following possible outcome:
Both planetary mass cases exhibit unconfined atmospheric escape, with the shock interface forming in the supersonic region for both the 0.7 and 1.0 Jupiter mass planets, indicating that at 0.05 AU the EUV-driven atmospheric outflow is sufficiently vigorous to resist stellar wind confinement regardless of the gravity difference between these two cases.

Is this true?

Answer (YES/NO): NO